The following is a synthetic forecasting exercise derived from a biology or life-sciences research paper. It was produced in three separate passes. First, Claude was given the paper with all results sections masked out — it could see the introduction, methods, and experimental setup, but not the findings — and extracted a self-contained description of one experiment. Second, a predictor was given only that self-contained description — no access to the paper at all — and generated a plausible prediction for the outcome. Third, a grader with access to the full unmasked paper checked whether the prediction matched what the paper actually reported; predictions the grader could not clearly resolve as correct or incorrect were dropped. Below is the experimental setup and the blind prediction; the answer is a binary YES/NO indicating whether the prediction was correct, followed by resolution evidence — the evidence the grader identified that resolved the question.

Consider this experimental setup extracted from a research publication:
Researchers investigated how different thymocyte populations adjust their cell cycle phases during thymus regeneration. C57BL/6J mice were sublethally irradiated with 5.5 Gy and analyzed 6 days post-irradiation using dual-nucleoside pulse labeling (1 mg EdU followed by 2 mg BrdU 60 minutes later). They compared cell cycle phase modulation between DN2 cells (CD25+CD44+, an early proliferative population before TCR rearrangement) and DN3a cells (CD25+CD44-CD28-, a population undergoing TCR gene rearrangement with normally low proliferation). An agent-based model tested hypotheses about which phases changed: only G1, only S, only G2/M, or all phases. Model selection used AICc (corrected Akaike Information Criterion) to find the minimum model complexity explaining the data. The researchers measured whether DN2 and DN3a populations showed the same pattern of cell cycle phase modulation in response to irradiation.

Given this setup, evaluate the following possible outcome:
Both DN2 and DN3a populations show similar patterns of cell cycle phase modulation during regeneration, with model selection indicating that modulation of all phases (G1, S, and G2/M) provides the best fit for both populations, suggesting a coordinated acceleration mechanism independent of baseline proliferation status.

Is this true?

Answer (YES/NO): NO